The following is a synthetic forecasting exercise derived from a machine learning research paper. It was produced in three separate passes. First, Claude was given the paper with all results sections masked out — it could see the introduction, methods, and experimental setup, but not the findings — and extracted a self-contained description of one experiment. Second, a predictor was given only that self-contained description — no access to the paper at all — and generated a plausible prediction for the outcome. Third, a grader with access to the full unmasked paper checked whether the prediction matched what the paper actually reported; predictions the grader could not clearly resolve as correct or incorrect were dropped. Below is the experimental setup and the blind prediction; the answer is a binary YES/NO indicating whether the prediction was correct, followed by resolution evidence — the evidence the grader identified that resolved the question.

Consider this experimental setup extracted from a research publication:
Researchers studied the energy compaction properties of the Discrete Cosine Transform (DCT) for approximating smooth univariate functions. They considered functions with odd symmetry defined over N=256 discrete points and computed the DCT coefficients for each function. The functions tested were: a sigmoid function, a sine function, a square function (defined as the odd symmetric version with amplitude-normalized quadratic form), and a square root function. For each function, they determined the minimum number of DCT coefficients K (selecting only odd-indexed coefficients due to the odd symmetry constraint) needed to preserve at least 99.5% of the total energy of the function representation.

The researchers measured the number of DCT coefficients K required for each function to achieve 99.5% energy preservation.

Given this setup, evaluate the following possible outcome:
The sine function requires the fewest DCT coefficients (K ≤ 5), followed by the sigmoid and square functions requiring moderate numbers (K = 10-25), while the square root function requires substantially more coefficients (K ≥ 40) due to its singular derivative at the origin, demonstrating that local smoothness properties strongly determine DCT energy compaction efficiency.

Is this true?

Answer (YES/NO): NO